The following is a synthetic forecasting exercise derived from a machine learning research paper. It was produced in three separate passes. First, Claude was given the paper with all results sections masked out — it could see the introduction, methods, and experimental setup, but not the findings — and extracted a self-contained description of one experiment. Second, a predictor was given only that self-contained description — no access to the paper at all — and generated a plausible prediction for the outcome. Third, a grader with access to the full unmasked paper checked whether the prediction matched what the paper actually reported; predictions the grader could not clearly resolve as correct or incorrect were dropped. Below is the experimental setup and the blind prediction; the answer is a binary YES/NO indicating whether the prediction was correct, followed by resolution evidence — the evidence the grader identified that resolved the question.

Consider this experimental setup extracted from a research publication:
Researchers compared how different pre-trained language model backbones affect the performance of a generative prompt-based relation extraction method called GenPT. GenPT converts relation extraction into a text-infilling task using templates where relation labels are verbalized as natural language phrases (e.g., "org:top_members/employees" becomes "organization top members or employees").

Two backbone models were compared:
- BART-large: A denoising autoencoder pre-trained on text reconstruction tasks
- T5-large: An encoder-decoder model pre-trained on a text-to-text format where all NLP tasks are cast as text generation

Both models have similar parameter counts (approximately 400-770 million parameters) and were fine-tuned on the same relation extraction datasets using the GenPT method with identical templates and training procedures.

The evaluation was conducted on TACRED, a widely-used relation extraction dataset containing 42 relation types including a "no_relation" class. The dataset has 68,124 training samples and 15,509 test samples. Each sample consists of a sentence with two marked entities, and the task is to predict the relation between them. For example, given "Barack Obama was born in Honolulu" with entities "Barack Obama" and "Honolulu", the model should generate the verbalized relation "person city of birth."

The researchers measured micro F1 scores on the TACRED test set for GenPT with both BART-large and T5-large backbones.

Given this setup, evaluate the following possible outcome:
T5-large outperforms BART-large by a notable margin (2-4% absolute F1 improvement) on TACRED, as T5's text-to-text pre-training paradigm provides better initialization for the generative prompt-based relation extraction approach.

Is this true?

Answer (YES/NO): NO